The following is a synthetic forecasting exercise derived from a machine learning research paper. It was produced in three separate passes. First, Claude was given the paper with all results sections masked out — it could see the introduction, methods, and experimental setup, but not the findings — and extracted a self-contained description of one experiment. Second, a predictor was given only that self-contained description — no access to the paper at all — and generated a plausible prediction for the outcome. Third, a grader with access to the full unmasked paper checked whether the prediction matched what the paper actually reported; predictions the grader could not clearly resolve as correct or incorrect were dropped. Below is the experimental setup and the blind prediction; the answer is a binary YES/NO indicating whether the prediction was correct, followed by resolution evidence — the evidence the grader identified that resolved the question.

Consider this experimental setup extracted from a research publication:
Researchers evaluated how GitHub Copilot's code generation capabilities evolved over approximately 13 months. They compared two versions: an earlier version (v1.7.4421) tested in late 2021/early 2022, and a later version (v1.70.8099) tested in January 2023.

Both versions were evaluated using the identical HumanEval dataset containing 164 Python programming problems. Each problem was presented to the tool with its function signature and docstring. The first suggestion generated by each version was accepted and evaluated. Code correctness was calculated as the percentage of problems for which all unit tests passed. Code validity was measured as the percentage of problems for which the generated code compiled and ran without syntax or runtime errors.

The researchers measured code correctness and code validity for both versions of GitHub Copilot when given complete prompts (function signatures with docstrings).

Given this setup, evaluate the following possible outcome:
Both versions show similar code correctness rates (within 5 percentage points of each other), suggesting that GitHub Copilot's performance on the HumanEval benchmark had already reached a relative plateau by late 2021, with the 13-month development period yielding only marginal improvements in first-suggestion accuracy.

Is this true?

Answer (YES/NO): NO